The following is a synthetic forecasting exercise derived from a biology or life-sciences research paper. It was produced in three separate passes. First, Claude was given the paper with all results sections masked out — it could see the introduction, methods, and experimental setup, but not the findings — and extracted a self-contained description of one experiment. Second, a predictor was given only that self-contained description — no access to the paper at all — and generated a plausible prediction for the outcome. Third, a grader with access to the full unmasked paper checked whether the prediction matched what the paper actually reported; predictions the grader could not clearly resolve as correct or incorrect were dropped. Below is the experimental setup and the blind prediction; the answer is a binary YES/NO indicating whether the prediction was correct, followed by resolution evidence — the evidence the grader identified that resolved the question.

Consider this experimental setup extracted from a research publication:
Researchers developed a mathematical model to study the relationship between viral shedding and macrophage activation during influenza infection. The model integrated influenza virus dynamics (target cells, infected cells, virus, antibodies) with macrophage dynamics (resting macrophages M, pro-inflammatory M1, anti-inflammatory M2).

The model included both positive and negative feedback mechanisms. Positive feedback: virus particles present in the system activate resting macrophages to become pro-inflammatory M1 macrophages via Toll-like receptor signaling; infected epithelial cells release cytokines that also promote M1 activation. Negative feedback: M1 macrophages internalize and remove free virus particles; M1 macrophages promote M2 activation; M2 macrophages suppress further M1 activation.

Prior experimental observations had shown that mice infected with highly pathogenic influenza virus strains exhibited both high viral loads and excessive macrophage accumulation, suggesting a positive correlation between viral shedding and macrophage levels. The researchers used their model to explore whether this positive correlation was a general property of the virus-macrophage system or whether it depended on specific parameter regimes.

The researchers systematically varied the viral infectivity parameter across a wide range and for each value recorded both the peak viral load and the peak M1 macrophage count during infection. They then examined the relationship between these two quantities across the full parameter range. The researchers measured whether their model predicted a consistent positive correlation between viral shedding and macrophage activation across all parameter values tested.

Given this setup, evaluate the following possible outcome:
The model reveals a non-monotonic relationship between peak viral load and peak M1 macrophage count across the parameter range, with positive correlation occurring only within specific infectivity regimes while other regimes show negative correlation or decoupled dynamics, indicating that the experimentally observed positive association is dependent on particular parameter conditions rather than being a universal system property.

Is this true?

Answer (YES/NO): YES